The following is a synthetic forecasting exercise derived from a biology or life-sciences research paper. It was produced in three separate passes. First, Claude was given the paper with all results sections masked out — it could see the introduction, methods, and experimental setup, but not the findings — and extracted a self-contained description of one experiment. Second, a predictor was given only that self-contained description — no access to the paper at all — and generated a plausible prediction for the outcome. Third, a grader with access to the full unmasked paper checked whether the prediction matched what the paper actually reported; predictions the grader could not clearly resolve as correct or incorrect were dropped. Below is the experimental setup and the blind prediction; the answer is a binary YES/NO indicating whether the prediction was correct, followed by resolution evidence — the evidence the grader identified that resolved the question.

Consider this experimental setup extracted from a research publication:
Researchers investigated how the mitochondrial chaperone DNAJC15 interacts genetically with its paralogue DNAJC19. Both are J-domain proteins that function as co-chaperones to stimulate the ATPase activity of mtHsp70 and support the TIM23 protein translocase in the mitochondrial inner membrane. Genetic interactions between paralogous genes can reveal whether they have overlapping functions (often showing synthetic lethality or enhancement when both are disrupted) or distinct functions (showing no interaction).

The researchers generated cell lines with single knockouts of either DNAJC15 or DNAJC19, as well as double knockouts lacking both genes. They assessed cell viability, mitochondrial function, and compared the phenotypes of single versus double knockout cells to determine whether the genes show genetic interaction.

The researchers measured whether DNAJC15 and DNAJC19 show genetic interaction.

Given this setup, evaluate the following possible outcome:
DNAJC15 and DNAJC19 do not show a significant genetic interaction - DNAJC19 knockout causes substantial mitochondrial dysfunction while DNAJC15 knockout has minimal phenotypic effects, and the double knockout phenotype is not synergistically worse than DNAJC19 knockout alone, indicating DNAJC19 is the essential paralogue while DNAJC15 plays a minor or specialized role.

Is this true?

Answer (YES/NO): NO